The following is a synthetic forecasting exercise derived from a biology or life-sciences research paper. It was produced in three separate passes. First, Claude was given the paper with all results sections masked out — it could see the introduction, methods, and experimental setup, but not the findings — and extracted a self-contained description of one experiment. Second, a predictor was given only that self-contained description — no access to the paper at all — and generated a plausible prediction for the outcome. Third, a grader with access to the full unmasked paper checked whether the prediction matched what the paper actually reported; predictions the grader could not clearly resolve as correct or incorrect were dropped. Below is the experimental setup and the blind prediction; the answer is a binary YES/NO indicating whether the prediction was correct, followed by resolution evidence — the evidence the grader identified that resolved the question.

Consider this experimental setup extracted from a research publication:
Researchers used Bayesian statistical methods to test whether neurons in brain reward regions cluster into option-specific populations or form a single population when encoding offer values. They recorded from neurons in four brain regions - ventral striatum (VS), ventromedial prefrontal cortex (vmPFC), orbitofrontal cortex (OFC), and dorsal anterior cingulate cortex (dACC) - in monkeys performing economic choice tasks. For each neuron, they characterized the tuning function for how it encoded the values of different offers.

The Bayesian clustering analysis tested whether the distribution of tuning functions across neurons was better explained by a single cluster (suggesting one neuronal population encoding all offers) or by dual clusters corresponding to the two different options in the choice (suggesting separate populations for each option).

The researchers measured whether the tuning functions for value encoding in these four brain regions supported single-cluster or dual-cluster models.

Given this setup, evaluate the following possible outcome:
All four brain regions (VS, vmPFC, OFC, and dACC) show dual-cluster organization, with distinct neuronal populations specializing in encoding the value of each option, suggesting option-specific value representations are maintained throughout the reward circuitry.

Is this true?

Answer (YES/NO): NO